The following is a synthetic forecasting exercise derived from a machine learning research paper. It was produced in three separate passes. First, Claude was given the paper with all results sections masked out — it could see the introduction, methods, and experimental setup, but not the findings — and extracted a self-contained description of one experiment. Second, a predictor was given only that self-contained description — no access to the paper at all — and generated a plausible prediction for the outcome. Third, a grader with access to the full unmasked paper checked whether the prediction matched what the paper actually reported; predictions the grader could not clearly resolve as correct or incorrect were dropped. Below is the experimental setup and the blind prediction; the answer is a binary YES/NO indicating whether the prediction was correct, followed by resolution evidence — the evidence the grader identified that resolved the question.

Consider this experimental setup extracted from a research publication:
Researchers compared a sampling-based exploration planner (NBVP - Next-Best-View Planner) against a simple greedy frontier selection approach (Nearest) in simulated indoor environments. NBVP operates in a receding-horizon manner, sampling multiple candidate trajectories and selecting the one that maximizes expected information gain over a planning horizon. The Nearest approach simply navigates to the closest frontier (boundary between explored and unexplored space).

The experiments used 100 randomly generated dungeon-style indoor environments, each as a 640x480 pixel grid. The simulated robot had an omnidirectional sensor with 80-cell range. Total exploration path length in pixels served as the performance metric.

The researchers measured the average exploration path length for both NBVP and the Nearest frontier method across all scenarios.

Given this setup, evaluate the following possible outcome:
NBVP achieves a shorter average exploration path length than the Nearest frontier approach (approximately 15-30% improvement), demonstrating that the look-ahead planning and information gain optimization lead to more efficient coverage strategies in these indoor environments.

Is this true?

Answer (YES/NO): NO